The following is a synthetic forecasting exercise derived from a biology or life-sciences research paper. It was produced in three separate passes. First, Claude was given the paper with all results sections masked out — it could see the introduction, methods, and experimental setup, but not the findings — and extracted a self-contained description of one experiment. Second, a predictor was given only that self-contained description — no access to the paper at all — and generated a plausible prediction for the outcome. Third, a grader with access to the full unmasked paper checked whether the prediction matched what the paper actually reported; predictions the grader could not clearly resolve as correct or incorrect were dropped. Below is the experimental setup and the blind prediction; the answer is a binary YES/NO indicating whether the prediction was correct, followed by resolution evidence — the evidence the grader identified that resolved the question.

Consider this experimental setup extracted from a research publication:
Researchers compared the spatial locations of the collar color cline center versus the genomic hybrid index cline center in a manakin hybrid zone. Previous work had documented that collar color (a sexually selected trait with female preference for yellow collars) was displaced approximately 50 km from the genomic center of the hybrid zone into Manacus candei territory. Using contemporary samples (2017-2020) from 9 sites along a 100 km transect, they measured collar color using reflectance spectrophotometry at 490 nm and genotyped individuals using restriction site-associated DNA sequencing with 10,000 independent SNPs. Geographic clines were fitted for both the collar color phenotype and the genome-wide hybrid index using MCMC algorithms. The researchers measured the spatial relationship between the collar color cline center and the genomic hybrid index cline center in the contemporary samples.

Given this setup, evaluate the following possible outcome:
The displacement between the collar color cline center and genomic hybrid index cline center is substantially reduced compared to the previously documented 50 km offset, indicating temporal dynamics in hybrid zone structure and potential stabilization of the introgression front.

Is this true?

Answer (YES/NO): NO